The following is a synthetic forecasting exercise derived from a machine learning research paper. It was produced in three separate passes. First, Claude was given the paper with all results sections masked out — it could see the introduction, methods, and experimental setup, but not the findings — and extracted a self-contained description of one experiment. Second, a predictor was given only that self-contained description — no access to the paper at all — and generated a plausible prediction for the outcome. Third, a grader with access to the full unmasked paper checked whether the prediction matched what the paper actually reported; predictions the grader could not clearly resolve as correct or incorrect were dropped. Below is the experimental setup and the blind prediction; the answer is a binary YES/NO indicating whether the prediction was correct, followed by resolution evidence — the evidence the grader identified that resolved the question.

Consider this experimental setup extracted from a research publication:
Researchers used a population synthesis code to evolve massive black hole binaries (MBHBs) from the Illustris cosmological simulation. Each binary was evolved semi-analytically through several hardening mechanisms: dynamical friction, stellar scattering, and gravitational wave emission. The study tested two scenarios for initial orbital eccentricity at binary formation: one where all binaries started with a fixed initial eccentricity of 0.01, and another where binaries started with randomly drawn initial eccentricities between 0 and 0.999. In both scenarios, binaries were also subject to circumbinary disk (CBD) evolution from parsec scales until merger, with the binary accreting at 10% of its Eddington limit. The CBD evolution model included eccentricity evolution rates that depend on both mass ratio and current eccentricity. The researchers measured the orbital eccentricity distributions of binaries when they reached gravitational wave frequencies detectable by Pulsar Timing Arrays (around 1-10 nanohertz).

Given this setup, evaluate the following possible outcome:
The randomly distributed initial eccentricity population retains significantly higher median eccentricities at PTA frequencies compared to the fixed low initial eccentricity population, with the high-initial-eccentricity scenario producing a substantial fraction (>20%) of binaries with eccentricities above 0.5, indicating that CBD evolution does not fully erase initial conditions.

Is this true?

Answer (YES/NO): NO